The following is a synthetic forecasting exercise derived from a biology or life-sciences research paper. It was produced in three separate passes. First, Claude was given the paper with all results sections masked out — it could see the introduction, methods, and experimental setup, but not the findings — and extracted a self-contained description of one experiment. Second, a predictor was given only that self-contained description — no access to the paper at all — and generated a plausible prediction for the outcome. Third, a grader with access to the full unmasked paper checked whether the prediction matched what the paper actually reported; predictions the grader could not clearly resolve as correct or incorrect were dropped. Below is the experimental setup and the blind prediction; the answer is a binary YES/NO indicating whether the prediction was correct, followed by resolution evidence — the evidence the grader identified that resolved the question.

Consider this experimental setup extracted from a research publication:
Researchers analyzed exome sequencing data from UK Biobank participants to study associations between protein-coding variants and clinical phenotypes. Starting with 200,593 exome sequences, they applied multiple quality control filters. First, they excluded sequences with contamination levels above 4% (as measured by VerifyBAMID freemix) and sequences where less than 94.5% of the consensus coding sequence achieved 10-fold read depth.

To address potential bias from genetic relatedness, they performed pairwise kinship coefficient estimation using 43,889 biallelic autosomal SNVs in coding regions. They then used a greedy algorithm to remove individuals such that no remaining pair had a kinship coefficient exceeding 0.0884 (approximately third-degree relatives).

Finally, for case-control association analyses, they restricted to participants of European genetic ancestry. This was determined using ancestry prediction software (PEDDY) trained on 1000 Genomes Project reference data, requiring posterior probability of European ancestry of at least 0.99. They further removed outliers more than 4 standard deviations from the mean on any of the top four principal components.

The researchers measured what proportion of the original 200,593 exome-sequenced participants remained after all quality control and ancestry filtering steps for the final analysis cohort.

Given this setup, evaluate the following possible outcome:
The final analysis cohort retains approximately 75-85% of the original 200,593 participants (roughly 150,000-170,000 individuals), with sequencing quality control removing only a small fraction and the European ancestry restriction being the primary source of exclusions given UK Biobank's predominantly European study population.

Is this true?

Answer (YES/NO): NO